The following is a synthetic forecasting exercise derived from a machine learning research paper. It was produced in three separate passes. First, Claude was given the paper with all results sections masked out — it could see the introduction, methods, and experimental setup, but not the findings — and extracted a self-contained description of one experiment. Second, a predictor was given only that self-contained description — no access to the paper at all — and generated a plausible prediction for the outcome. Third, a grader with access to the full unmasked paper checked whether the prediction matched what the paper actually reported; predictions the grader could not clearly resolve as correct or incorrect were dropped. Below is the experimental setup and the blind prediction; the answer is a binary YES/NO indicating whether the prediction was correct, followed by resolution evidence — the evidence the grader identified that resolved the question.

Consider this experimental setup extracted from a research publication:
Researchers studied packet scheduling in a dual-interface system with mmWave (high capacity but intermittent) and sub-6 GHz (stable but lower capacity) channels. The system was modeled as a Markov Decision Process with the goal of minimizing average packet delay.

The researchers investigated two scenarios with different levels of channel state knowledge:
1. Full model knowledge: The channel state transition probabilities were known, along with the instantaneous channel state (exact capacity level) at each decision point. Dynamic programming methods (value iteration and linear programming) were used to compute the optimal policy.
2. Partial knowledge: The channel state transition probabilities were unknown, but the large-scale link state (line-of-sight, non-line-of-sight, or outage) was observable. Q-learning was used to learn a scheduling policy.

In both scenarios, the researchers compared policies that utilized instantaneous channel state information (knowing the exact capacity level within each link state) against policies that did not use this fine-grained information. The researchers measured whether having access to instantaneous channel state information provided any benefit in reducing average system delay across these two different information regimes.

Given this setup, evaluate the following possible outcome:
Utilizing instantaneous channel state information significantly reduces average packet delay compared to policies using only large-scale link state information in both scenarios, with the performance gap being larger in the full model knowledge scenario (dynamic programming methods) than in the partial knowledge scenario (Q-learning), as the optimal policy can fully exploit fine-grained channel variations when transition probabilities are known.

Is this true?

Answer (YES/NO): NO